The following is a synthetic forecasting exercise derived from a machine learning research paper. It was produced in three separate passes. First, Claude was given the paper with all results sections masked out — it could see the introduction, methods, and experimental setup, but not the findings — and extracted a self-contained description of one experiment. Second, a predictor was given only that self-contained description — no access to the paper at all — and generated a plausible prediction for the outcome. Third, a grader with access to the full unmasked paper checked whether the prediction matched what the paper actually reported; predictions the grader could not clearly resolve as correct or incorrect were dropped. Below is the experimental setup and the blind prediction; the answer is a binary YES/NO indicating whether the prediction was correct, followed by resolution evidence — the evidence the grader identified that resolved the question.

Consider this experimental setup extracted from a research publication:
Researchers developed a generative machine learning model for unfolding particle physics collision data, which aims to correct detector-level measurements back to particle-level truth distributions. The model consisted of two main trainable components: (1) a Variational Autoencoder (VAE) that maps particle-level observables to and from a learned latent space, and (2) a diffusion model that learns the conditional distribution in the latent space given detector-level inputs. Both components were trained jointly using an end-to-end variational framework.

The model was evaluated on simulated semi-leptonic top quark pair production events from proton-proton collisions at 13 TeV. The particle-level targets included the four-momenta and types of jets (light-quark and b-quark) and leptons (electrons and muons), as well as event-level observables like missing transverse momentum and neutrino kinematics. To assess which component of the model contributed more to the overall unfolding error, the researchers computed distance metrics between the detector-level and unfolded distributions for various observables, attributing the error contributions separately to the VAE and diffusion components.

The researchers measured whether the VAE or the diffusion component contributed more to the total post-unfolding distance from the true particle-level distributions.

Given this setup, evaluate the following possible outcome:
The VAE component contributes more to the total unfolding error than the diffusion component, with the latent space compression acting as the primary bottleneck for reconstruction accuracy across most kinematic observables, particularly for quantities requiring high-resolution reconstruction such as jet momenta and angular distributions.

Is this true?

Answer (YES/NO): NO